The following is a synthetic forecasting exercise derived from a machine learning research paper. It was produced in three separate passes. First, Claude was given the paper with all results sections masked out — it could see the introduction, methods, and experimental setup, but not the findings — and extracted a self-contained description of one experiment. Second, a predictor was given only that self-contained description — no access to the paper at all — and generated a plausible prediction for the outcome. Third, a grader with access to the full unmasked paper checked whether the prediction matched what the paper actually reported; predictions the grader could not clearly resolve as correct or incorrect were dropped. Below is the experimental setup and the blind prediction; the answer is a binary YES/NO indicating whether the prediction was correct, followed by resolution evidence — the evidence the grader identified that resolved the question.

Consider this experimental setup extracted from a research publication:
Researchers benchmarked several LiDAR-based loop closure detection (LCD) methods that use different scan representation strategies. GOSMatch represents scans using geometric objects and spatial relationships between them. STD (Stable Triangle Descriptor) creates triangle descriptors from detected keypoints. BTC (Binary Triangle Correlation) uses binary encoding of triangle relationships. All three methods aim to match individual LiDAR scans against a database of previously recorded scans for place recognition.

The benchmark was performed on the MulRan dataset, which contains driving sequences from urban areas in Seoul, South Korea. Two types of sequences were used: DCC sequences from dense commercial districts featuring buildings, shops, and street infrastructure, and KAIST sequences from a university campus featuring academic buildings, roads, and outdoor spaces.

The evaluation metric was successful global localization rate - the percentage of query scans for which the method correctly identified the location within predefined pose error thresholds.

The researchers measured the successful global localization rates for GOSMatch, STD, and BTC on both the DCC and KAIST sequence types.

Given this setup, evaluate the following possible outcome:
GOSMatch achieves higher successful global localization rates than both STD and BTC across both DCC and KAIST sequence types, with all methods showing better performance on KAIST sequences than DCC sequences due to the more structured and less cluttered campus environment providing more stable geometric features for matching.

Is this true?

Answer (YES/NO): NO